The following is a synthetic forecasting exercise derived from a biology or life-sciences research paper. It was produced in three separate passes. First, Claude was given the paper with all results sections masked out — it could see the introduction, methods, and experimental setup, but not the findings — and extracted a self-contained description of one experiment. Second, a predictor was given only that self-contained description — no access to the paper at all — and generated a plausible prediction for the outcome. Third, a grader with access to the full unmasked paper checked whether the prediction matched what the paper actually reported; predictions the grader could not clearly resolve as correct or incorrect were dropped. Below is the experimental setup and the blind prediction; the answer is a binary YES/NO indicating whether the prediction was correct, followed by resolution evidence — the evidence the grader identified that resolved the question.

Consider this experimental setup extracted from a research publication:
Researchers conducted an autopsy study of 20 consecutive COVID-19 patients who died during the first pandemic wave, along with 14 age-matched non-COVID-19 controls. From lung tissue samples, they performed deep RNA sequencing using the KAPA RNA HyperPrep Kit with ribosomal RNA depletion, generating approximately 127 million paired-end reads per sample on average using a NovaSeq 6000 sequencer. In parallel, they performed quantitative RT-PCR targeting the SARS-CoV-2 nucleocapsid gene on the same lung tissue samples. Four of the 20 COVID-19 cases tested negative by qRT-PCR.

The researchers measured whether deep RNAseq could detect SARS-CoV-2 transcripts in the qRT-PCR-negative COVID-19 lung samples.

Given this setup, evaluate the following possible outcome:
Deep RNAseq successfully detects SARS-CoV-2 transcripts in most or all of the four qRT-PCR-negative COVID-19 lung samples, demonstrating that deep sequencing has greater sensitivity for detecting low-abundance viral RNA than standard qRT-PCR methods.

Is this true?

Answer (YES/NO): YES